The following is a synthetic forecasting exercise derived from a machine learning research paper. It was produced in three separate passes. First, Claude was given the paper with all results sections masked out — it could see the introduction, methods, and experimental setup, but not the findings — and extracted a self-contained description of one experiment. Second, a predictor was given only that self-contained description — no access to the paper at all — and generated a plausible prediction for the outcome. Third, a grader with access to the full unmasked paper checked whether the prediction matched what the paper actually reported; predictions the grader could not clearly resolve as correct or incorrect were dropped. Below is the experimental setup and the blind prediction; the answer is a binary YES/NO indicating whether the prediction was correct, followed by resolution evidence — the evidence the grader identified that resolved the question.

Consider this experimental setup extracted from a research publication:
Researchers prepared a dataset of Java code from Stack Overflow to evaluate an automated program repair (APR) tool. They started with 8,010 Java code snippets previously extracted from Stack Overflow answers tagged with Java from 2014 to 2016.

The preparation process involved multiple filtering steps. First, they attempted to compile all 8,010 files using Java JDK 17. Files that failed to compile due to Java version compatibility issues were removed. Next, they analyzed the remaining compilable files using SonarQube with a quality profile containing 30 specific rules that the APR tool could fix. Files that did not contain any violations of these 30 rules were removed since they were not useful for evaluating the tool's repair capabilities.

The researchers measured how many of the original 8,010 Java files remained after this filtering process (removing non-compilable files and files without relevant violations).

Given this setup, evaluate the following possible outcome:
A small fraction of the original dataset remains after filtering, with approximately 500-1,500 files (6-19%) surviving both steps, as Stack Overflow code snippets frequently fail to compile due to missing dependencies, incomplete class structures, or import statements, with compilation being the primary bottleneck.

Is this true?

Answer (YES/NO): NO